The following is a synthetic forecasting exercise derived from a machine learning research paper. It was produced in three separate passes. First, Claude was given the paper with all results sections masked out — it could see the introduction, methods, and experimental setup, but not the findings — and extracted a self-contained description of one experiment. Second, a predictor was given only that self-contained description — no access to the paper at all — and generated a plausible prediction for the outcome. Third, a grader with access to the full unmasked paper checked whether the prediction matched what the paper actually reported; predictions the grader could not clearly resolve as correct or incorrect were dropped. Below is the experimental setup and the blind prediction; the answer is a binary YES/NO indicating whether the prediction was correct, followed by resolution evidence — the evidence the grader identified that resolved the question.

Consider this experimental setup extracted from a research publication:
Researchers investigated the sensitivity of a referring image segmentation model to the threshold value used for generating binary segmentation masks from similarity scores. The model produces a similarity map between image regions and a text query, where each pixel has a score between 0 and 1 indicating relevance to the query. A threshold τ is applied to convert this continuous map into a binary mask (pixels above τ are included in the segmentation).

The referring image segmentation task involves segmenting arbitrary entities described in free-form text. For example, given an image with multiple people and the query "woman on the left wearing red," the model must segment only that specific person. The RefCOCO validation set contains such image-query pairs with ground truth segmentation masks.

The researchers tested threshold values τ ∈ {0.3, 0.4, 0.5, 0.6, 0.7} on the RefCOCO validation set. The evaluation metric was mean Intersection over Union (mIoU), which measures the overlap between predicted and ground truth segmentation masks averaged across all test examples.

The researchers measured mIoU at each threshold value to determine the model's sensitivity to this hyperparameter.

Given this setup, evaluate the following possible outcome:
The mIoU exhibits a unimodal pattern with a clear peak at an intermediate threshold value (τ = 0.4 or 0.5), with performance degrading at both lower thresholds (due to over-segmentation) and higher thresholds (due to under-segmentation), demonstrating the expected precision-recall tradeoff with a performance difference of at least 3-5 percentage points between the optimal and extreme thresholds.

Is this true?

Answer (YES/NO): NO